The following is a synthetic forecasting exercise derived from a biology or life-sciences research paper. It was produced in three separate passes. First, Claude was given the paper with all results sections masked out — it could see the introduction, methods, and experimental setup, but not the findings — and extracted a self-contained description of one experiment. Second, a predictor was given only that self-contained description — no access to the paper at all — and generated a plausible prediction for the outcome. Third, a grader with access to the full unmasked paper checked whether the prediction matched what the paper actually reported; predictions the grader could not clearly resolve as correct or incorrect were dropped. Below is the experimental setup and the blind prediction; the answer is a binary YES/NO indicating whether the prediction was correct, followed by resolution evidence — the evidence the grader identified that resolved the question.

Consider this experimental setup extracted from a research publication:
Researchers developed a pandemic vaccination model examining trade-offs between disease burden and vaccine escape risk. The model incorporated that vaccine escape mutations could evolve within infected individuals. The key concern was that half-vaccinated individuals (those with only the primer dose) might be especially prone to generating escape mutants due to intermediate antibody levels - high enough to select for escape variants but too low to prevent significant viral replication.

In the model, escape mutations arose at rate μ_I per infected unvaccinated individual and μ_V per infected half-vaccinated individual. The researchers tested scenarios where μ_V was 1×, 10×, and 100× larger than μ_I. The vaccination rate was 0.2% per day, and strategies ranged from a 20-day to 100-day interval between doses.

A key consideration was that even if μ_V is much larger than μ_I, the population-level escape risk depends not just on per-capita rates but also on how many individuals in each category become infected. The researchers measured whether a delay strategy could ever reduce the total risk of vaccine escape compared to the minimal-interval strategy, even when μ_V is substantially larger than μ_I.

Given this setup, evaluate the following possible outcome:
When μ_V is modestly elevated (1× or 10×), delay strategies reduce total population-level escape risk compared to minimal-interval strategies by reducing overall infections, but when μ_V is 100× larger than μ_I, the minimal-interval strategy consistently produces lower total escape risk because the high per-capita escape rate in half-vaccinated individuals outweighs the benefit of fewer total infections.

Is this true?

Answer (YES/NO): NO